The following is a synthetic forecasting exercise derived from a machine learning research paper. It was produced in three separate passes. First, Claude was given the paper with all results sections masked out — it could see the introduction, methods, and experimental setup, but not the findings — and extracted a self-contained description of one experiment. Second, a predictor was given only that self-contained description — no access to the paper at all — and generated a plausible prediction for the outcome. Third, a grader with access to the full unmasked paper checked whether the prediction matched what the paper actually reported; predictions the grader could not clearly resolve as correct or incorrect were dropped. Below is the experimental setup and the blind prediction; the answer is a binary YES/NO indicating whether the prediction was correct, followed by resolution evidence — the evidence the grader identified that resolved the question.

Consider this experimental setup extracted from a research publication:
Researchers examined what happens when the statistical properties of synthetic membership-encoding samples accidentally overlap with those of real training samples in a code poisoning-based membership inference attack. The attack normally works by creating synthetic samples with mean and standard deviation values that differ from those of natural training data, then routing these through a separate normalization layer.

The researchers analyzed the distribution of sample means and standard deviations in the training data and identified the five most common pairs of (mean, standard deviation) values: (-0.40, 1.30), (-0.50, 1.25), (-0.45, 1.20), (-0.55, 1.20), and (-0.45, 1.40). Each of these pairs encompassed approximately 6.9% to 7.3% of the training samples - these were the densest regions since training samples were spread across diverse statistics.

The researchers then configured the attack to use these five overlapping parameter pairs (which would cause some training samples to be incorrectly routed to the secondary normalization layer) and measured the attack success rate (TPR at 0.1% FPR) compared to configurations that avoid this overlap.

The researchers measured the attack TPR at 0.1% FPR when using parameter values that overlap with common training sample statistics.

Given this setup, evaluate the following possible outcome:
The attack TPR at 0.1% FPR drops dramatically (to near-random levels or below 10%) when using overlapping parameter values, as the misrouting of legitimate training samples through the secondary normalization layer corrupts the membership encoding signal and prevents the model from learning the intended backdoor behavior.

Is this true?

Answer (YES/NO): NO